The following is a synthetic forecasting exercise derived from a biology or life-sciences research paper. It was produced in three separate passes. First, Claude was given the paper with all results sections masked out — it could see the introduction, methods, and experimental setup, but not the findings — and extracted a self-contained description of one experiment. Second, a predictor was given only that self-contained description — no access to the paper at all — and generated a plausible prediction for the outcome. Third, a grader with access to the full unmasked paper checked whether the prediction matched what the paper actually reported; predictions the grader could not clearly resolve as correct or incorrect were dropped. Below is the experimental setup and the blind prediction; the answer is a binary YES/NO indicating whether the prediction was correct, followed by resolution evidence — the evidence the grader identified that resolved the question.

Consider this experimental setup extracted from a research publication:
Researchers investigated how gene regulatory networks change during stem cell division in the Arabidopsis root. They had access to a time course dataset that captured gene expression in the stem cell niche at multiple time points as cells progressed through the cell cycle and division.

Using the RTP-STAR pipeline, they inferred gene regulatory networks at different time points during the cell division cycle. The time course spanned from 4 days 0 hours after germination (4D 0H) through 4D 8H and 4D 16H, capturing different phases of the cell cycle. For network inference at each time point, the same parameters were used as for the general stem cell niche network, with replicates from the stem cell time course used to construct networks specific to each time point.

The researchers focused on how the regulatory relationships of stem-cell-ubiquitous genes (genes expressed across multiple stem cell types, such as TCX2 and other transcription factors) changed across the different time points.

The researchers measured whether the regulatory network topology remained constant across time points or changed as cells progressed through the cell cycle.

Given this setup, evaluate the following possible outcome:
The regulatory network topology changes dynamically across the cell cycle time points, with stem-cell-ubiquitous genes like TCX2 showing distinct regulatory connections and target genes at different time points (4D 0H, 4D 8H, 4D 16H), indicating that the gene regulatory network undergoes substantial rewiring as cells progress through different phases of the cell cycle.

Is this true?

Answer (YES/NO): YES